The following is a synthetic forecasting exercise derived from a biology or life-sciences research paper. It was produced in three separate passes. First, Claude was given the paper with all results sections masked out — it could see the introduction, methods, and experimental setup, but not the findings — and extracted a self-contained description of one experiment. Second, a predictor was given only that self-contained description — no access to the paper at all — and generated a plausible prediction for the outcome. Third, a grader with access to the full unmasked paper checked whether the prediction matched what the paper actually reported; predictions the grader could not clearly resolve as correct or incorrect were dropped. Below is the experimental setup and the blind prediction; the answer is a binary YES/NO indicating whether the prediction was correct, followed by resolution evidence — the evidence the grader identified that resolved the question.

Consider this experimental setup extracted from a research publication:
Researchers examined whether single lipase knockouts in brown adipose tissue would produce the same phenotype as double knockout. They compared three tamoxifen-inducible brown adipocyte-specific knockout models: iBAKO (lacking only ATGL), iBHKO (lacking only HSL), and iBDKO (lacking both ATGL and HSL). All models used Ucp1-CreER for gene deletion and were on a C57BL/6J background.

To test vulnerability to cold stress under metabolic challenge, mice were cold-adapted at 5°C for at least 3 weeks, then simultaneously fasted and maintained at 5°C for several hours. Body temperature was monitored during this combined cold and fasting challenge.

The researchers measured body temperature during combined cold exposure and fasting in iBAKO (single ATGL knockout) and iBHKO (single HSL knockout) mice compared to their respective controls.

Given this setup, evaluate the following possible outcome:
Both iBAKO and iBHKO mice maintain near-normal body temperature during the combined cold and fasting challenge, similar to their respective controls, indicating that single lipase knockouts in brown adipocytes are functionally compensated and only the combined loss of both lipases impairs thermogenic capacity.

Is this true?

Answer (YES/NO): YES